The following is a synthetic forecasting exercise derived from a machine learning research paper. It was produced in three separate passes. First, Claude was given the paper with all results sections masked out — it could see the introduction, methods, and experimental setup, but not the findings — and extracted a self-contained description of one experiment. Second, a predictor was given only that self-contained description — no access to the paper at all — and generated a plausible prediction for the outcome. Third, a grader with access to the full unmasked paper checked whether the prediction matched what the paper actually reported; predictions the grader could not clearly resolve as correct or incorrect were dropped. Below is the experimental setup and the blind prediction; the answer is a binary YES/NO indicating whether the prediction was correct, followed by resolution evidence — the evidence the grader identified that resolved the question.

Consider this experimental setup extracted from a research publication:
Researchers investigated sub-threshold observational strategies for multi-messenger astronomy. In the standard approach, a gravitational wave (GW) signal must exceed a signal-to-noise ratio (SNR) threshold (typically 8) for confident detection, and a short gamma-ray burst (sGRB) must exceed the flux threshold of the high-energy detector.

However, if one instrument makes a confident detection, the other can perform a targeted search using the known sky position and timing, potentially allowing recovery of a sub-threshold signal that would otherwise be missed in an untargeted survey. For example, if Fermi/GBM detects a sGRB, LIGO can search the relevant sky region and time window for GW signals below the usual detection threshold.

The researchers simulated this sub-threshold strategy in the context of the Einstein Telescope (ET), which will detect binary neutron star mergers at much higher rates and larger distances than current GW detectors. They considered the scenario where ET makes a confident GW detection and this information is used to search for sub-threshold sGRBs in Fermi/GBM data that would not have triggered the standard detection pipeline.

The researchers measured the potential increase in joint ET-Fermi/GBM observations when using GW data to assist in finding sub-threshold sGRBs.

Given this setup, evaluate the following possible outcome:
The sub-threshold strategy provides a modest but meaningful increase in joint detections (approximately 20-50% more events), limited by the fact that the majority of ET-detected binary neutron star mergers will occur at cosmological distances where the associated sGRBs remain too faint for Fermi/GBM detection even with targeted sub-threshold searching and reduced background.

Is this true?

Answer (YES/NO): NO